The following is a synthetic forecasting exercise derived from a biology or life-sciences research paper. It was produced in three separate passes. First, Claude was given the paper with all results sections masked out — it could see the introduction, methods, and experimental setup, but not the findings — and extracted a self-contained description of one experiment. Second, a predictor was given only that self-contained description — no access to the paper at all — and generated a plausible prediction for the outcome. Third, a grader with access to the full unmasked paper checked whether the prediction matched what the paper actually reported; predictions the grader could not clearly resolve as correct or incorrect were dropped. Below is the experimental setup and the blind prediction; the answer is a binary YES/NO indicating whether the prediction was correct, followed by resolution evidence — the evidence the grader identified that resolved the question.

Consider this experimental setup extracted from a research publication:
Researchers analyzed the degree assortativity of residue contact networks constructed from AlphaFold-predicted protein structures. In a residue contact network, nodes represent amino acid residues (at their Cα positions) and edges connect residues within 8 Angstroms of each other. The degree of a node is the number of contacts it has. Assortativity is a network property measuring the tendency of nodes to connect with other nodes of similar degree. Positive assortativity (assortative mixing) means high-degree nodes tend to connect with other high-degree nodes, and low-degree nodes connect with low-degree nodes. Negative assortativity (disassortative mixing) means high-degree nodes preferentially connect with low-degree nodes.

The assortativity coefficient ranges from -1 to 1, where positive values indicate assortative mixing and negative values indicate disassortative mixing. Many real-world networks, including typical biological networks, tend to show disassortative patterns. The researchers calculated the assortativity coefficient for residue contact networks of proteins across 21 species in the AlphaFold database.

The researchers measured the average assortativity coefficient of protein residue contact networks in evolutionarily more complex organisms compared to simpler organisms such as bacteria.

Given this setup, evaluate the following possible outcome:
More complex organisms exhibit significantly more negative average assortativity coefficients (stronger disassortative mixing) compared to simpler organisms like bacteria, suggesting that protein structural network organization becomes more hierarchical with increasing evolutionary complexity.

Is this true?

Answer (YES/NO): NO